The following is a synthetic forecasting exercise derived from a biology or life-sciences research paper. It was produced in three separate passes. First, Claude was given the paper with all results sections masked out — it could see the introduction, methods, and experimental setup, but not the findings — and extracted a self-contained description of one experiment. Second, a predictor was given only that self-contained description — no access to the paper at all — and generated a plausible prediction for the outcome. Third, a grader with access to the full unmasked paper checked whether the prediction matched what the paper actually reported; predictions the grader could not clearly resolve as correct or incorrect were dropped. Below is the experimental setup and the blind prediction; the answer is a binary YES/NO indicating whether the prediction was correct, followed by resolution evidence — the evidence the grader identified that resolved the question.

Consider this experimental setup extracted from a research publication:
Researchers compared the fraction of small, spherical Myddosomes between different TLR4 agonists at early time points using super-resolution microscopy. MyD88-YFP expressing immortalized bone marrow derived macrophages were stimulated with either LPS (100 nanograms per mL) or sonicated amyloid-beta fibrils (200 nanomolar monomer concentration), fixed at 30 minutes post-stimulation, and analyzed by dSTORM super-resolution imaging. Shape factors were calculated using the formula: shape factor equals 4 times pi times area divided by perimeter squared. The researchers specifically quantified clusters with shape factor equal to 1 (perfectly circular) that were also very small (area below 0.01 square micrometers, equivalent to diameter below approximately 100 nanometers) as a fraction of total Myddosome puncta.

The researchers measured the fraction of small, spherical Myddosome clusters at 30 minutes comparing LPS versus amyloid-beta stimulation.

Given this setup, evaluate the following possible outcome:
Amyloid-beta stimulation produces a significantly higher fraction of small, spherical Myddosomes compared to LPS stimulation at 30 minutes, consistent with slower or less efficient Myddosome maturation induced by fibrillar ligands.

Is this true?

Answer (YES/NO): NO